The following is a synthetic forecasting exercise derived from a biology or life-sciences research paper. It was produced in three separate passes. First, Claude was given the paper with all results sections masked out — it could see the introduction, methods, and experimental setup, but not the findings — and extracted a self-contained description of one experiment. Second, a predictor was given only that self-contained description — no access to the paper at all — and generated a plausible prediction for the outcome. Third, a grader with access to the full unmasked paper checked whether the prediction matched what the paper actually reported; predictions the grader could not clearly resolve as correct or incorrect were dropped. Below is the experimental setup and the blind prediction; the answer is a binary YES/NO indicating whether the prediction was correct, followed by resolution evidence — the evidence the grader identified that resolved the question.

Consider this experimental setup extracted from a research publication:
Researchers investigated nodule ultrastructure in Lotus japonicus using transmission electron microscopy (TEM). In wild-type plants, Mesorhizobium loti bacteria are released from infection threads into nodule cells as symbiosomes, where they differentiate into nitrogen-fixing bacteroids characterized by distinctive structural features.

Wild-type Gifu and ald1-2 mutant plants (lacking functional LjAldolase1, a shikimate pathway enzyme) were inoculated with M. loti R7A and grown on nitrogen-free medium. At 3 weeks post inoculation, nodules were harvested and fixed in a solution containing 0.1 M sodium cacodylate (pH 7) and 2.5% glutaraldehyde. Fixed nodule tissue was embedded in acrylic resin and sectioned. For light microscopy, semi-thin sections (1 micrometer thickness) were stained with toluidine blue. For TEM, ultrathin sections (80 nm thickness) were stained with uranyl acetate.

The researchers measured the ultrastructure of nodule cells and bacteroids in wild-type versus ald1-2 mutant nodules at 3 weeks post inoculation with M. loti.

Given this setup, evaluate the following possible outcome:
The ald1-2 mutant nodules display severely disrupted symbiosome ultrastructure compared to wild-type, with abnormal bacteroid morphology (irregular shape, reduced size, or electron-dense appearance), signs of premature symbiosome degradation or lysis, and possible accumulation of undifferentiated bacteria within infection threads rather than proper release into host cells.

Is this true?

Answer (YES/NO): NO